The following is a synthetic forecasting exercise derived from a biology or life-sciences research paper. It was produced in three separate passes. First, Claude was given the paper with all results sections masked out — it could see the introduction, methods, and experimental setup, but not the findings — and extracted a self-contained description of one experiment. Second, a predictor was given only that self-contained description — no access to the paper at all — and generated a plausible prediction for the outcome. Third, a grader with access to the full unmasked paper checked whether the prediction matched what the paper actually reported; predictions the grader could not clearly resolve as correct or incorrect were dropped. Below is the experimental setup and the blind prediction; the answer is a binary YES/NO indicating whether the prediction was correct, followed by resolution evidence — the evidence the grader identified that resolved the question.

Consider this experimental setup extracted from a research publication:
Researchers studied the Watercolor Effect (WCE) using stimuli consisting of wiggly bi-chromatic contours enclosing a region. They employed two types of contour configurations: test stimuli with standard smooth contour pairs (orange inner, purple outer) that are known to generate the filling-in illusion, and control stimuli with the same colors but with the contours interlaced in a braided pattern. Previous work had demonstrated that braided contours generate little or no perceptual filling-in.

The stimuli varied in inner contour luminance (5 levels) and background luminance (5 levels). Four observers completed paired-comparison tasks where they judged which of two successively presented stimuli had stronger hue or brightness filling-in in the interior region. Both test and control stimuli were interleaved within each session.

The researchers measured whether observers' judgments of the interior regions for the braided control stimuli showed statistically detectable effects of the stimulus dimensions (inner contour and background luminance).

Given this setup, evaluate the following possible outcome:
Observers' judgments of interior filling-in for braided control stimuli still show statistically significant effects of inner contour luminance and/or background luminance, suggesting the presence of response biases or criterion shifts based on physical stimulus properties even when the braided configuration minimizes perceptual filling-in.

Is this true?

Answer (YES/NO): NO